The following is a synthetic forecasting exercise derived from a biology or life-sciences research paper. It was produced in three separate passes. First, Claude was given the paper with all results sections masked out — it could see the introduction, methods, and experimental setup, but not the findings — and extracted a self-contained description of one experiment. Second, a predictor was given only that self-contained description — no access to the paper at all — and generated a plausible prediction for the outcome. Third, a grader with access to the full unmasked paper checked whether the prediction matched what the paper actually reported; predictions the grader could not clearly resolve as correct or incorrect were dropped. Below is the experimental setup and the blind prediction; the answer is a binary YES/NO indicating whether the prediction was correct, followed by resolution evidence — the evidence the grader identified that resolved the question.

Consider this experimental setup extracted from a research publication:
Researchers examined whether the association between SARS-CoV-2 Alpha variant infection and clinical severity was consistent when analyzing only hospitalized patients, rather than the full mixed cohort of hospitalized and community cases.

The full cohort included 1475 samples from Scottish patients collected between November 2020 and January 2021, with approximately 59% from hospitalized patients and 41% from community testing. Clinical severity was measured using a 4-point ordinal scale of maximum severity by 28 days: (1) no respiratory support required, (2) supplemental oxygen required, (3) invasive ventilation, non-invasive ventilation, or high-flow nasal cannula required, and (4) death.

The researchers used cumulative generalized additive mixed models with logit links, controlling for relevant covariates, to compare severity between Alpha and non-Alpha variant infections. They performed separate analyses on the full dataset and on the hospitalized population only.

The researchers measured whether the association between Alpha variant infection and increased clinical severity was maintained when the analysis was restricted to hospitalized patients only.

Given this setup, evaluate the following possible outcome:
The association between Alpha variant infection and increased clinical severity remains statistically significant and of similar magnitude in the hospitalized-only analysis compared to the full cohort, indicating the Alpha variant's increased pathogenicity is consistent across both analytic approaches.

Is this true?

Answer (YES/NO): NO